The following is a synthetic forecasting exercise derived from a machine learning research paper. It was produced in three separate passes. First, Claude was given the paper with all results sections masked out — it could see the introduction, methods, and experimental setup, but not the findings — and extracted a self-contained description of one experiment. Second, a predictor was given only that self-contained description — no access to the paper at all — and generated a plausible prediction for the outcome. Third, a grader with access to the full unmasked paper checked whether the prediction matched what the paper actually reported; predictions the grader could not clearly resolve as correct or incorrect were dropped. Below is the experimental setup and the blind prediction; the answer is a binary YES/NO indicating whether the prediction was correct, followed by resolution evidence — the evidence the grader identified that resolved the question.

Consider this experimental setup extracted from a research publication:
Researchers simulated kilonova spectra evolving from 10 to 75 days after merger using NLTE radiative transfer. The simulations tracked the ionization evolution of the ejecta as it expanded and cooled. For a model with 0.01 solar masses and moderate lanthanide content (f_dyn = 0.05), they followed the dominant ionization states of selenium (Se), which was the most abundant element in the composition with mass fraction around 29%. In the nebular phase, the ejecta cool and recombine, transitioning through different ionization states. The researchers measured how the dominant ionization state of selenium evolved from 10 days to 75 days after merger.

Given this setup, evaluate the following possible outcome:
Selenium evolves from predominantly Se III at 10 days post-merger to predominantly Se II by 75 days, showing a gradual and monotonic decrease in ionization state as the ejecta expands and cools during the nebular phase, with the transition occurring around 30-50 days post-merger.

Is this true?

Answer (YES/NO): NO